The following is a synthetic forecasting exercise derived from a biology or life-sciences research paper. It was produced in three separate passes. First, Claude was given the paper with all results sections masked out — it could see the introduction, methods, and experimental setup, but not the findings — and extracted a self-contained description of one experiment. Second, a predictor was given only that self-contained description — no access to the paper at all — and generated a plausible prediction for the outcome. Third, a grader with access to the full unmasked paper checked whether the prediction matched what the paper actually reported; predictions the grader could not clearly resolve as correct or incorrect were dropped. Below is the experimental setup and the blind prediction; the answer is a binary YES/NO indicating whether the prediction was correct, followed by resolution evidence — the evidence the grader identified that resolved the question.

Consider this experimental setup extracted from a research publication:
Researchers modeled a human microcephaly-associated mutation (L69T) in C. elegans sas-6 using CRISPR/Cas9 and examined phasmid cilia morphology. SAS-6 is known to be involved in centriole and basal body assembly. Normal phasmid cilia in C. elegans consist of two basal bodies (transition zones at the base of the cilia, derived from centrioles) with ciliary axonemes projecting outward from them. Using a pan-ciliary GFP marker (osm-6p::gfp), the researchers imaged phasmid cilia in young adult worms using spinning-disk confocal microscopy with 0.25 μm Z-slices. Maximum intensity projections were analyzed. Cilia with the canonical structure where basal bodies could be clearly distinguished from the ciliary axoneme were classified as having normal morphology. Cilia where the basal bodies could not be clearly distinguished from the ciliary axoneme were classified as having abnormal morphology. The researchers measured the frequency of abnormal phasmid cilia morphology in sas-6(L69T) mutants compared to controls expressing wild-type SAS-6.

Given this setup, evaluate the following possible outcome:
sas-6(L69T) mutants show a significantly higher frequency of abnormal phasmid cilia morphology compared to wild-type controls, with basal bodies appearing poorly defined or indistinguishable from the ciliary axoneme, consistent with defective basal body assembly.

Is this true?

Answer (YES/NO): YES